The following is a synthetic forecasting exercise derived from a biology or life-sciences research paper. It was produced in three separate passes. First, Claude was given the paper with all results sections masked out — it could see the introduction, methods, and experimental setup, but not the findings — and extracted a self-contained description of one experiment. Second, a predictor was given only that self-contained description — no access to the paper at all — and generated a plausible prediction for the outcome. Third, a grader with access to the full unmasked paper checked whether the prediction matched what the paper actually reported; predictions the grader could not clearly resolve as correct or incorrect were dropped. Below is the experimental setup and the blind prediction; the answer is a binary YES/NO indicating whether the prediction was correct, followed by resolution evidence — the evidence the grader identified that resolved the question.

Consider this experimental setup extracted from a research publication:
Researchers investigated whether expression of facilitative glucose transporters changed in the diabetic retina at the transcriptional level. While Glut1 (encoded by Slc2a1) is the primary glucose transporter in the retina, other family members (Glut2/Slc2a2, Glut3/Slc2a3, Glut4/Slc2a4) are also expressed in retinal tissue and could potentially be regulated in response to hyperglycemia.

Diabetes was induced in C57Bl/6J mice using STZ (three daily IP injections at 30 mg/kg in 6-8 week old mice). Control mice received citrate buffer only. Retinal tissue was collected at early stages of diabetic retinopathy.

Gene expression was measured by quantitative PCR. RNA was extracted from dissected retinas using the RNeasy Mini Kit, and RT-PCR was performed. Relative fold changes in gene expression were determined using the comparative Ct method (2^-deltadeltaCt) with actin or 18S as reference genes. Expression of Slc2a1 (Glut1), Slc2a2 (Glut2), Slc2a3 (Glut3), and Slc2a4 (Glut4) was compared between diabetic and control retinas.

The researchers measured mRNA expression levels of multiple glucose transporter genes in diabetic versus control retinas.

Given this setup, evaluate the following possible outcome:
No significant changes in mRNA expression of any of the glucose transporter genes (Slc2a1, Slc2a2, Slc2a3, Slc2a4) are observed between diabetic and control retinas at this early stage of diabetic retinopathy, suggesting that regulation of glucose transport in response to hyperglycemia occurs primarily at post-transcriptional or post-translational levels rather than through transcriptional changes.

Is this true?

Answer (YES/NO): YES